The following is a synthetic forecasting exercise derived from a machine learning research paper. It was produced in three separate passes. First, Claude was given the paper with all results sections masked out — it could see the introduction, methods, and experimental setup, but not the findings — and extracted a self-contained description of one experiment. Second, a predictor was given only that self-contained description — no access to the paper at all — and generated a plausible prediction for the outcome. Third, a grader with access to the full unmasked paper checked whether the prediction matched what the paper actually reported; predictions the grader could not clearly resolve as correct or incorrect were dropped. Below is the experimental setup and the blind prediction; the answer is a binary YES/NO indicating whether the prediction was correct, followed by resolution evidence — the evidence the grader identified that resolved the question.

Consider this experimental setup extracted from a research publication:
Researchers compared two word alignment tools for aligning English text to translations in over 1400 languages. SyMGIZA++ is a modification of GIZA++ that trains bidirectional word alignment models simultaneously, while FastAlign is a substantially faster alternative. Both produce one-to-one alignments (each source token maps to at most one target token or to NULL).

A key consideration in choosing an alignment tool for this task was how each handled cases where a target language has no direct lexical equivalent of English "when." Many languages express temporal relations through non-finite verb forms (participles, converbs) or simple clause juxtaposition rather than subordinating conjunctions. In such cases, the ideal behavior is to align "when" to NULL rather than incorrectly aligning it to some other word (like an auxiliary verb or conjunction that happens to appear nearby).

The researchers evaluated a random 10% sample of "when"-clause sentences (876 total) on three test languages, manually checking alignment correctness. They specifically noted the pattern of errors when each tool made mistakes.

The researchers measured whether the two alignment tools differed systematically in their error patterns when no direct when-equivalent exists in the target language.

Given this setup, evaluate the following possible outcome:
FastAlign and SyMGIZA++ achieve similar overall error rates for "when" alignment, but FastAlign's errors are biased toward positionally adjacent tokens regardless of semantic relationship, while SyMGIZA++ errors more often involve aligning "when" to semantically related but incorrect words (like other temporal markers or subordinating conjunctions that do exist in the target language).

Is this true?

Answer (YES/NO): NO